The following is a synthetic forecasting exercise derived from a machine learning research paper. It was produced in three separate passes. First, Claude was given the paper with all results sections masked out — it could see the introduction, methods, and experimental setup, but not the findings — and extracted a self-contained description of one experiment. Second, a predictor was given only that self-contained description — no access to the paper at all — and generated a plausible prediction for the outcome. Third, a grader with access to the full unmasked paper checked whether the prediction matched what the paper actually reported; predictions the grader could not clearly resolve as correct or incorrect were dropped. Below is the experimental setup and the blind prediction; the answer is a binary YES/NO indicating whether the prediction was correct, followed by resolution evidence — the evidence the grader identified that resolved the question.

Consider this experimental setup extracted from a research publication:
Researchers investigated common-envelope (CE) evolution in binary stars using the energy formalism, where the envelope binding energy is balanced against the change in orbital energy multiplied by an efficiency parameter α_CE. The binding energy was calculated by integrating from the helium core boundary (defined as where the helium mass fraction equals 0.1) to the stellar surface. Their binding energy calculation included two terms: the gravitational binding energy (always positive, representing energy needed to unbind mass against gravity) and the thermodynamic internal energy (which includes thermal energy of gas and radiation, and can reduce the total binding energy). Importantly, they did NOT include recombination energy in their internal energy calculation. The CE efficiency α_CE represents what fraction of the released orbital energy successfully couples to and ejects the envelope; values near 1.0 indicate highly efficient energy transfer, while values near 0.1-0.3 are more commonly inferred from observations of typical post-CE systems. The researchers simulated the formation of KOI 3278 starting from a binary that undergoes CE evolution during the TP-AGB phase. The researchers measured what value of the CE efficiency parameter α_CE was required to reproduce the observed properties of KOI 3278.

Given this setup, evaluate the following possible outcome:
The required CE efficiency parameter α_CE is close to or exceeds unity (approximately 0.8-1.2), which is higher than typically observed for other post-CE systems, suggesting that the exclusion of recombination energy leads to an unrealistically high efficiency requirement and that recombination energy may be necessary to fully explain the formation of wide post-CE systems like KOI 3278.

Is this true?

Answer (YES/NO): NO